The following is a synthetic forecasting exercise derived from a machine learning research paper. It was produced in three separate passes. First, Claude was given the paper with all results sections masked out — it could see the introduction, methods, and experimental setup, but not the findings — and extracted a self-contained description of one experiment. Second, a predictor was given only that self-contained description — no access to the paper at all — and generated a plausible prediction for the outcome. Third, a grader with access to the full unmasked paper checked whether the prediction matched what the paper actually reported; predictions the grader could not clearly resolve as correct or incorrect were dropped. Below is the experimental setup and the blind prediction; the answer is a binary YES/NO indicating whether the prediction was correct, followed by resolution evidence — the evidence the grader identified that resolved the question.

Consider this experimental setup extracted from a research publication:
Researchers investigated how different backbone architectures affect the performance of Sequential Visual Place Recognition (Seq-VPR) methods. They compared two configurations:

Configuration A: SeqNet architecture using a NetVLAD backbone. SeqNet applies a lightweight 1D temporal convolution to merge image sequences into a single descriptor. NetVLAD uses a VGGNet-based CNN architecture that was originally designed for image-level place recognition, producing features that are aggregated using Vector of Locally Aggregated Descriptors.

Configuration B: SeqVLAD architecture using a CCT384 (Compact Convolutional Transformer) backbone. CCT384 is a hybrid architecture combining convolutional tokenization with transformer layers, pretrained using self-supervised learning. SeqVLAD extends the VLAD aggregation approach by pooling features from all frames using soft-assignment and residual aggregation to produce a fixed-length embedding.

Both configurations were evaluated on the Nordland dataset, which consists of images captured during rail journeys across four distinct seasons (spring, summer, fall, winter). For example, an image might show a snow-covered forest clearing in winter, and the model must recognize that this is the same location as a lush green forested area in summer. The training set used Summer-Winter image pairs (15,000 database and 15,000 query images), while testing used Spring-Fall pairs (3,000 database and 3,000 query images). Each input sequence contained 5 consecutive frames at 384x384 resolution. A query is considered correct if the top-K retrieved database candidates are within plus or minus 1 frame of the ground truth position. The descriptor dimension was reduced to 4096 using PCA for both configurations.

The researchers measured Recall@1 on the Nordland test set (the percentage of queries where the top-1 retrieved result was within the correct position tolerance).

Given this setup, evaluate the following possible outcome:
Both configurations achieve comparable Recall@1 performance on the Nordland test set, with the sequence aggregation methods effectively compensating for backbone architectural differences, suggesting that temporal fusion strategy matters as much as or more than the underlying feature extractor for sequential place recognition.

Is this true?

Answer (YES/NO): NO